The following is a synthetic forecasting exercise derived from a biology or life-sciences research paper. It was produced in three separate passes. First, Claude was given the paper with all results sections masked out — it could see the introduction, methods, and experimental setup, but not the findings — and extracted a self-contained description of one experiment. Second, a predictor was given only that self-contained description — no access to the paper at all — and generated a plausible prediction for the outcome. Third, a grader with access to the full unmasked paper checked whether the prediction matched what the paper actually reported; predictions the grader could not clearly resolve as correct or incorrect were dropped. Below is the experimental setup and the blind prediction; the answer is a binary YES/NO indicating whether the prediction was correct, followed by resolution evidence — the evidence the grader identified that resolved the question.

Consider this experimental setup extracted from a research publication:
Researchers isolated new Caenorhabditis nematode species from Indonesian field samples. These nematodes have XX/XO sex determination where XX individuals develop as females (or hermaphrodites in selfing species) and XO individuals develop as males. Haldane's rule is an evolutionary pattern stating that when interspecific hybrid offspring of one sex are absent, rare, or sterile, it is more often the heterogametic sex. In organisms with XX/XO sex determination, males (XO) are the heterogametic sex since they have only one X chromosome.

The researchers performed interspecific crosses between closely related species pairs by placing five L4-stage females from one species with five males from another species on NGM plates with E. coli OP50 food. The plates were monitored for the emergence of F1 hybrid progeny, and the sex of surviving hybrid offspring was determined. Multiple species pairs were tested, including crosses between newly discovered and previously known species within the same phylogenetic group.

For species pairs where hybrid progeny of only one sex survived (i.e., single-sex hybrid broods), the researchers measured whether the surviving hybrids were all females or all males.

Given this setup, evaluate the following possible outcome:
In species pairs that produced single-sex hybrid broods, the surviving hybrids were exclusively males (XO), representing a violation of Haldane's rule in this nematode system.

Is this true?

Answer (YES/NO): NO